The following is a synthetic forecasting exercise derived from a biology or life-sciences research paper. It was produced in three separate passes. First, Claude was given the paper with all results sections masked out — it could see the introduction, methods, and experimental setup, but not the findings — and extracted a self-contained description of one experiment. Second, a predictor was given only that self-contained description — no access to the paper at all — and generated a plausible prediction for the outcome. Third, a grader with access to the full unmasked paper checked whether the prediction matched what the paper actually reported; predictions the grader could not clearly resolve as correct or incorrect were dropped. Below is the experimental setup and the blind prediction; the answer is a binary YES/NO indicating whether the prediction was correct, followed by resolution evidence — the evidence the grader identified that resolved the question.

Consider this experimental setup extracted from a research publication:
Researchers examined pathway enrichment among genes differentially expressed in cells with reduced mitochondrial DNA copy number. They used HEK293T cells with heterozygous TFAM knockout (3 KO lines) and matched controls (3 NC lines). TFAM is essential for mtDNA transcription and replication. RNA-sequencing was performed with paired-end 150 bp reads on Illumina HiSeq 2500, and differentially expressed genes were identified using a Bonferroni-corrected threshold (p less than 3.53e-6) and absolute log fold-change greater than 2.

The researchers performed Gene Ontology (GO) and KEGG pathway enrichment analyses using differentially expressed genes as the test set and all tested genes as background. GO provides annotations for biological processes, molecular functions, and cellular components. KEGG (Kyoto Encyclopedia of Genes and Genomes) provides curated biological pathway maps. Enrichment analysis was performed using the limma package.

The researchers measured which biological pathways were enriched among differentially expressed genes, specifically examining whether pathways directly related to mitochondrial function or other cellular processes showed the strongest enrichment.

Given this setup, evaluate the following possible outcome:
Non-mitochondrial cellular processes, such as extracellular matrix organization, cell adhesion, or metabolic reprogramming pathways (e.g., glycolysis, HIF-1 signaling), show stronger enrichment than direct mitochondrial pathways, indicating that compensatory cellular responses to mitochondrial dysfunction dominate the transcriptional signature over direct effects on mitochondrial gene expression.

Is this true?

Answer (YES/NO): NO